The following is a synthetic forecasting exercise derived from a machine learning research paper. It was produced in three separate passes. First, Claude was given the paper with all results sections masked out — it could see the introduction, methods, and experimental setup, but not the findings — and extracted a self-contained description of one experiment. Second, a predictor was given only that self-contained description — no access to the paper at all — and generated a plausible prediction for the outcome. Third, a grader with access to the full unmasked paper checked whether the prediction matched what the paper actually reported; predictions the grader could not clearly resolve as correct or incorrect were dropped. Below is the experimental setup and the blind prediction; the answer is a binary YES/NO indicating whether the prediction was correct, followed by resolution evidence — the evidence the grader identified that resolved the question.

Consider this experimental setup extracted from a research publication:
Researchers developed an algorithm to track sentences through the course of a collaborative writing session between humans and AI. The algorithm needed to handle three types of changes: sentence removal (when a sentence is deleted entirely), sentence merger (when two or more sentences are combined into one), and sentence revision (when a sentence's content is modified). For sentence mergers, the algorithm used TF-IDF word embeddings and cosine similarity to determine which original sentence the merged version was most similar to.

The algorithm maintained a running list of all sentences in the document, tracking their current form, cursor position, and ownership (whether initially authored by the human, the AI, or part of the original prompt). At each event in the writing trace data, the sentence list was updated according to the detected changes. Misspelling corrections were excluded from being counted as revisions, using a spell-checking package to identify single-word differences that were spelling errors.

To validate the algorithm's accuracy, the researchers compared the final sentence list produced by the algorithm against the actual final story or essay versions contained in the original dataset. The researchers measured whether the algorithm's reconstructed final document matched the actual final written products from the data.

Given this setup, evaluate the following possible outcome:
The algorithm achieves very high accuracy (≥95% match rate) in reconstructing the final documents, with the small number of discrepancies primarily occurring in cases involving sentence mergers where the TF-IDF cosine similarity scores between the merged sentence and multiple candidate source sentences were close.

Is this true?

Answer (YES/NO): NO